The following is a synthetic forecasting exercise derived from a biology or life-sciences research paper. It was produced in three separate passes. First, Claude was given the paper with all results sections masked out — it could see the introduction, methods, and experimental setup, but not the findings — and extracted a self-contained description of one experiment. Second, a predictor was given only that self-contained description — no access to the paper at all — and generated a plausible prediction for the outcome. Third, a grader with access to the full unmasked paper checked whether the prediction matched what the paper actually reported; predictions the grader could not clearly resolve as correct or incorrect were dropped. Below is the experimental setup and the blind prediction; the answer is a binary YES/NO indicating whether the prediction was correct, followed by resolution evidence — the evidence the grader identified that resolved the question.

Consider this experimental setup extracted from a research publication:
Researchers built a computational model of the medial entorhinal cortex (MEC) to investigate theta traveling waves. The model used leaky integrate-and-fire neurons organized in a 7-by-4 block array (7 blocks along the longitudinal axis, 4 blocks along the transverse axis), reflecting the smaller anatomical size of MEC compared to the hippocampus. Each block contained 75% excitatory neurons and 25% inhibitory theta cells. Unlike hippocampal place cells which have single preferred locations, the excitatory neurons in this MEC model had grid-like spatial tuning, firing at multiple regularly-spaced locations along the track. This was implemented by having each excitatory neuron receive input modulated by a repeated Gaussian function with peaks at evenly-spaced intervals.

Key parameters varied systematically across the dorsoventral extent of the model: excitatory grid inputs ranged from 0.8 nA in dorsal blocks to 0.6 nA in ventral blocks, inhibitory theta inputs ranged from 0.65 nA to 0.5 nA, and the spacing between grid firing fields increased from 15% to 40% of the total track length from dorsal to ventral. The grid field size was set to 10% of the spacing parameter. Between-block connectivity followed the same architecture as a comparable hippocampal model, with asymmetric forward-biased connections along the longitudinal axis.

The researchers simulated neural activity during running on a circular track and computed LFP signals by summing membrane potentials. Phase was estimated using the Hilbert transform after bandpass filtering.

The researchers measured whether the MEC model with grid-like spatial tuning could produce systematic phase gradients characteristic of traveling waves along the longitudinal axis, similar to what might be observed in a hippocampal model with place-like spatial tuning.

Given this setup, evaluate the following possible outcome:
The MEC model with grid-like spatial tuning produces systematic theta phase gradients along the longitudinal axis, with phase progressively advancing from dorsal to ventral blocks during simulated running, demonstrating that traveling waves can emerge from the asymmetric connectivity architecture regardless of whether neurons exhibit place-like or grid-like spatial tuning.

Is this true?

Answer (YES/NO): YES